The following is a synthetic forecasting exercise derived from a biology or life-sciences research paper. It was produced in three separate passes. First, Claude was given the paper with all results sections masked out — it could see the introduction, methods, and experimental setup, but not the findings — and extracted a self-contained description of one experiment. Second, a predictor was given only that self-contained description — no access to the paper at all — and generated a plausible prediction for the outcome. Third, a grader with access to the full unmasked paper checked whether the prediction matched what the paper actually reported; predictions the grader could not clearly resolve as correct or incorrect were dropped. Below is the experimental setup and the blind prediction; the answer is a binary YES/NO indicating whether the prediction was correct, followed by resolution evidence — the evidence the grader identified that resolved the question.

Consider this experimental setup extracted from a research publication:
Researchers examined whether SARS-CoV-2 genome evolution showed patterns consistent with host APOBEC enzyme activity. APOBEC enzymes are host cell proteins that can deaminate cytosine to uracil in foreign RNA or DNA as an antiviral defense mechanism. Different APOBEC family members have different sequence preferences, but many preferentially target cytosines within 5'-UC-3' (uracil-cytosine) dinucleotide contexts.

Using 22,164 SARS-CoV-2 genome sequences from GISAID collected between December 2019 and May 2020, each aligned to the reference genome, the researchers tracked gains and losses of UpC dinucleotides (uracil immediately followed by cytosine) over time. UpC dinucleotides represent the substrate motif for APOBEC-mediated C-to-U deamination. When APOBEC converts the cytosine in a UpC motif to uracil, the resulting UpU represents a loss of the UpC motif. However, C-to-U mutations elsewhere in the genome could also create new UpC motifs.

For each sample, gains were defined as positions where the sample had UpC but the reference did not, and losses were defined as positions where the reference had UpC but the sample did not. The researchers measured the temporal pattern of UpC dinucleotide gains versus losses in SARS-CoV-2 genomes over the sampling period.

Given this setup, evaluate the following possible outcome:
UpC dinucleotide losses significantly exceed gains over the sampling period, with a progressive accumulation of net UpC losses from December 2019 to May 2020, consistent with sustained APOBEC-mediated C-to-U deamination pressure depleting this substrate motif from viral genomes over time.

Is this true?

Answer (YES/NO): YES